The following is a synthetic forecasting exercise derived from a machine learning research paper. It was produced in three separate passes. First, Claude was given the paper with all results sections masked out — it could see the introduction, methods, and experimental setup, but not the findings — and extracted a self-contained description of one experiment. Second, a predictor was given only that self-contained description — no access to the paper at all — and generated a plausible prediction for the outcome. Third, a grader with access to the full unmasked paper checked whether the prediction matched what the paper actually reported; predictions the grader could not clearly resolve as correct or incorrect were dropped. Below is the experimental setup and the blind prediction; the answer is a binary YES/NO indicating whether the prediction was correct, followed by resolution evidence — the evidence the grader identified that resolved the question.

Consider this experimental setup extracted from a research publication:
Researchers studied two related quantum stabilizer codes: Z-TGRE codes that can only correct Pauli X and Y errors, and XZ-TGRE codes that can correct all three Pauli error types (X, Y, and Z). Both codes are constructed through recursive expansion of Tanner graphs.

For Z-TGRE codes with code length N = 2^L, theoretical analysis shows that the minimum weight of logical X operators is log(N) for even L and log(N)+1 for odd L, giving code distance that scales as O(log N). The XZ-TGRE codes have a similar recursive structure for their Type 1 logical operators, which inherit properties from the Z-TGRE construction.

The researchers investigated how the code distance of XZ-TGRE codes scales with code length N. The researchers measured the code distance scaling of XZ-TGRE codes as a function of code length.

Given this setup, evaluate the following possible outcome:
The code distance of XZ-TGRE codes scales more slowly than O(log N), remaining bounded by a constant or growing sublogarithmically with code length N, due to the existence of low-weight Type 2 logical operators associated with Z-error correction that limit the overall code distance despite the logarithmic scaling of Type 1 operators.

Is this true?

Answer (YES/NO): NO